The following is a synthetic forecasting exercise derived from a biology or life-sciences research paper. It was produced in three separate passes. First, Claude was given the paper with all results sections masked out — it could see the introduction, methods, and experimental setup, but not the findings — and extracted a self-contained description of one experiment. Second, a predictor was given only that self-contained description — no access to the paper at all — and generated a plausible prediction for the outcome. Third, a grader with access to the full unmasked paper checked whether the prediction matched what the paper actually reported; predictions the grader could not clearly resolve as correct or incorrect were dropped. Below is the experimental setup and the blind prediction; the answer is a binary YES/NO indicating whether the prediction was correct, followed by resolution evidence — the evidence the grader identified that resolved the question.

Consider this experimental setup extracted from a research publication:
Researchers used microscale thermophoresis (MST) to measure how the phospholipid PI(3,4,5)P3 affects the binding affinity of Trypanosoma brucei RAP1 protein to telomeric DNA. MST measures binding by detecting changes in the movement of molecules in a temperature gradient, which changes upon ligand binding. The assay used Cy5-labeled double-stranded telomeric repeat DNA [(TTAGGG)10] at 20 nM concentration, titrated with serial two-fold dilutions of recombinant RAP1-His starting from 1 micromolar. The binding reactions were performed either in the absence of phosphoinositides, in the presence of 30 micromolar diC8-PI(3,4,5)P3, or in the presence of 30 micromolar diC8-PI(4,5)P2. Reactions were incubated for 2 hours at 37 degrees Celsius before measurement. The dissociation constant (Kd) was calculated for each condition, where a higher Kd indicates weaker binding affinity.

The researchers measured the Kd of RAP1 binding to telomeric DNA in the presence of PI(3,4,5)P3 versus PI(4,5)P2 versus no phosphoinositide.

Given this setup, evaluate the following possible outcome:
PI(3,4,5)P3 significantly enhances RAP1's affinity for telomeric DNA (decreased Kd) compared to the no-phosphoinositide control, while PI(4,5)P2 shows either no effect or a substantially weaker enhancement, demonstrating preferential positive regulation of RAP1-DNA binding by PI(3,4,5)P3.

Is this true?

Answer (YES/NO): NO